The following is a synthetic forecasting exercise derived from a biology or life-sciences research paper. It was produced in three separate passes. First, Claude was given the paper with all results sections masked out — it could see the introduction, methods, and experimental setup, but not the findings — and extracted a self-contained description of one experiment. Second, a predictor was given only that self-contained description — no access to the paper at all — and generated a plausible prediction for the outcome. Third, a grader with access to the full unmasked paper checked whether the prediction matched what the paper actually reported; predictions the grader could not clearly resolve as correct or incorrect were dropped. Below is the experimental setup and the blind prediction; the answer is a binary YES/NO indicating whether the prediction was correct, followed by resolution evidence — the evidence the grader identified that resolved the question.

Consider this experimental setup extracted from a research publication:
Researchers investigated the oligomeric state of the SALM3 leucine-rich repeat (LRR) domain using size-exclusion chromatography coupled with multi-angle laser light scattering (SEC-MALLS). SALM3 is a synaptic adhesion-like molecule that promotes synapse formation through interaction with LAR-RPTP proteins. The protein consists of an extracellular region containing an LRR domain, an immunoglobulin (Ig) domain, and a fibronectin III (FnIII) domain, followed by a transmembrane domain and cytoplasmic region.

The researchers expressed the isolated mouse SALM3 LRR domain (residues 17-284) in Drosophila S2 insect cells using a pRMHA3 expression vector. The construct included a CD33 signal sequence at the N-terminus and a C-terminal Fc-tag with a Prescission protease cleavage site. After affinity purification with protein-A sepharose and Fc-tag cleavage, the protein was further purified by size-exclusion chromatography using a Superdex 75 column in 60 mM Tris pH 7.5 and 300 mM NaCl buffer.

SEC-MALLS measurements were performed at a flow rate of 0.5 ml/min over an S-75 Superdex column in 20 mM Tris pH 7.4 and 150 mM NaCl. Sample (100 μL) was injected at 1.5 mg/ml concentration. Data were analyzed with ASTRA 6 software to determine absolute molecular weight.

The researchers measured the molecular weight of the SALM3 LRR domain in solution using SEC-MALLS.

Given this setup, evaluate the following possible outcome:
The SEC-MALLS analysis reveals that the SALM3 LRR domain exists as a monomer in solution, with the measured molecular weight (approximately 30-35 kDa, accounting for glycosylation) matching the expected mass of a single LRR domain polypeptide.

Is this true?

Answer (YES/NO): NO